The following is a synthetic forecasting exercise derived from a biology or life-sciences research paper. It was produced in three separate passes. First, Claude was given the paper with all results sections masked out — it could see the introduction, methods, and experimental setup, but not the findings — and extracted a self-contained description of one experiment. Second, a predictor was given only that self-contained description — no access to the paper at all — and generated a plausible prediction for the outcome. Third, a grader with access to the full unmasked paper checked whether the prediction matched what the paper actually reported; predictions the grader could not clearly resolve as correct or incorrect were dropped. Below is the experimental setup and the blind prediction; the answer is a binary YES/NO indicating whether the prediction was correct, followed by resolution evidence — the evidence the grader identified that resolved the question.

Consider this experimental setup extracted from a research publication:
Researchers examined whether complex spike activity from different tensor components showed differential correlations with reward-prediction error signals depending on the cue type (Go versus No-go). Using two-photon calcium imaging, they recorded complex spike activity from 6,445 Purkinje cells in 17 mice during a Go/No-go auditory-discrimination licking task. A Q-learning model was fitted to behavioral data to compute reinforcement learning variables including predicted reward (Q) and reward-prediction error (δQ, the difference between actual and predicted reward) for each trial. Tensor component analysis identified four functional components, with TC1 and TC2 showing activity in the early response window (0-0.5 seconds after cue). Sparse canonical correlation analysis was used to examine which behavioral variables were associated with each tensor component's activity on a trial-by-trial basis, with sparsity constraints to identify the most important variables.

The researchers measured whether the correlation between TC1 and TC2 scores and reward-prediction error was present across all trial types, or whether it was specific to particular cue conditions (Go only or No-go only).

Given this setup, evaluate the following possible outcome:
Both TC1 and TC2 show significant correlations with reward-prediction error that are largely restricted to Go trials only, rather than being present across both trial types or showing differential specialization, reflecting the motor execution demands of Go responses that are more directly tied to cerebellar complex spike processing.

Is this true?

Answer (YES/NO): NO